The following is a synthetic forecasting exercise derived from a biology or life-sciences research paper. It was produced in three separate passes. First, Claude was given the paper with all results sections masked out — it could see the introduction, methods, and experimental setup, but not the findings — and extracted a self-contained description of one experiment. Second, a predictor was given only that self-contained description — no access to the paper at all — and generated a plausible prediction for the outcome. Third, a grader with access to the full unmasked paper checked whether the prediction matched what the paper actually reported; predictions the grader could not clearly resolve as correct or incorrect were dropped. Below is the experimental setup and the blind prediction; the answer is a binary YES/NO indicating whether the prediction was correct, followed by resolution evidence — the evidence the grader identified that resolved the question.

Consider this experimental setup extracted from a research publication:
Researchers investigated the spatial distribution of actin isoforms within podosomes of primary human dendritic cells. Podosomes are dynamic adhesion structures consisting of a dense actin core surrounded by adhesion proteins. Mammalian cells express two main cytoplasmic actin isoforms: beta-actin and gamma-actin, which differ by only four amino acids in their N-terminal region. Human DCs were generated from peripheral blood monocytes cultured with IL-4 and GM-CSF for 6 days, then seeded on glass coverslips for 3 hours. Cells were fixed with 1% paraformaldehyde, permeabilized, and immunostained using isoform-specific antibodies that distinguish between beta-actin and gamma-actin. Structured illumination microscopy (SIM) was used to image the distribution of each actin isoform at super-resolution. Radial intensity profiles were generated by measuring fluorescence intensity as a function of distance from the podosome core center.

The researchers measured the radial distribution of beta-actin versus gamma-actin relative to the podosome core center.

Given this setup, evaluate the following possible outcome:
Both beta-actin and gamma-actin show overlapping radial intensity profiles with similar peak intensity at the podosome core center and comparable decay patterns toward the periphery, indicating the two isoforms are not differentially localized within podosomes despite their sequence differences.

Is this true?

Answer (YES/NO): NO